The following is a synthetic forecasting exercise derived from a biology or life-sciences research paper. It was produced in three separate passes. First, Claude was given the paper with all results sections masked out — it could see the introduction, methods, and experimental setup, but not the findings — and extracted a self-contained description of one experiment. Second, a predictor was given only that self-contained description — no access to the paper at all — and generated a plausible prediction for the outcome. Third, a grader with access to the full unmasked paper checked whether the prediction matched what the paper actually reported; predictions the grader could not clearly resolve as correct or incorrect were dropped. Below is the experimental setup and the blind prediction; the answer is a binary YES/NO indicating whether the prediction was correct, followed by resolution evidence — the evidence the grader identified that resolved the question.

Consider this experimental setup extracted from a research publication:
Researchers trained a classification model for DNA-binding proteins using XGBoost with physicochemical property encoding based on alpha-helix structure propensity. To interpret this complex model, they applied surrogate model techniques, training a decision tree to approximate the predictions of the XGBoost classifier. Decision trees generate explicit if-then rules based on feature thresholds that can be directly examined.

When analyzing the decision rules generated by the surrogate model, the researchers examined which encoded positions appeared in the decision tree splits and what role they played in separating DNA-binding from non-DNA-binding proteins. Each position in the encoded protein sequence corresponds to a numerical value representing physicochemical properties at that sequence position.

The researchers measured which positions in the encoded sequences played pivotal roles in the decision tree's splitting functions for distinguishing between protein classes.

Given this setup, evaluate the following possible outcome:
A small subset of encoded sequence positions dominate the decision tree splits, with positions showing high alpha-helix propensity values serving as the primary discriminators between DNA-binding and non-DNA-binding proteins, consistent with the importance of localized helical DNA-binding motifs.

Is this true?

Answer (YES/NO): NO